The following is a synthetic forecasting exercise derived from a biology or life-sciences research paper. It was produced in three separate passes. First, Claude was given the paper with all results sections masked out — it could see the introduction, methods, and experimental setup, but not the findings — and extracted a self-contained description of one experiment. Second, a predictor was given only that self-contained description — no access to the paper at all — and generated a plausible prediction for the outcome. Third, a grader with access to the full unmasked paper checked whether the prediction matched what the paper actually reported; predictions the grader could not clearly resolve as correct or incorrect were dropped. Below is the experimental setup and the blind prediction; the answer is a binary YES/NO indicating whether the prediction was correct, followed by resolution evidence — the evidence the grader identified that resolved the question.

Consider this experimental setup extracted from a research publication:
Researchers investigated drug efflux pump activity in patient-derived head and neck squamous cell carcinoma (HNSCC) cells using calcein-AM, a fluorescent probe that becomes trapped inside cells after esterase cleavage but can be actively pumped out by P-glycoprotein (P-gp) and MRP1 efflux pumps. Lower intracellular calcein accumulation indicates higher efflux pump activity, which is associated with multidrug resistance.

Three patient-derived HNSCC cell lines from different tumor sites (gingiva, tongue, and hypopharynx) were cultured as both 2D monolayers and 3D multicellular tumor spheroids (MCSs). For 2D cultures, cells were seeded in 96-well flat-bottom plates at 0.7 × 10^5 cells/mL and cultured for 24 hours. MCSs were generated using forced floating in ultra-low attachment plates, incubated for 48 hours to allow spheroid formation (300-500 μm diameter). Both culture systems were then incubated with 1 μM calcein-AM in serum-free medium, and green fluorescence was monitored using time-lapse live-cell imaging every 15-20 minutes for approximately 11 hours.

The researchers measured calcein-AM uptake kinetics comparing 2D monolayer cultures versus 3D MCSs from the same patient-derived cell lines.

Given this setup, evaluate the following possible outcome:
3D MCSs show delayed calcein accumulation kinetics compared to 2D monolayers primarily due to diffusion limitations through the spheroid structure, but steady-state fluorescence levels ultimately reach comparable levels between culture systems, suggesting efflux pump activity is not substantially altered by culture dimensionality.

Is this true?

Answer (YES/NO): NO